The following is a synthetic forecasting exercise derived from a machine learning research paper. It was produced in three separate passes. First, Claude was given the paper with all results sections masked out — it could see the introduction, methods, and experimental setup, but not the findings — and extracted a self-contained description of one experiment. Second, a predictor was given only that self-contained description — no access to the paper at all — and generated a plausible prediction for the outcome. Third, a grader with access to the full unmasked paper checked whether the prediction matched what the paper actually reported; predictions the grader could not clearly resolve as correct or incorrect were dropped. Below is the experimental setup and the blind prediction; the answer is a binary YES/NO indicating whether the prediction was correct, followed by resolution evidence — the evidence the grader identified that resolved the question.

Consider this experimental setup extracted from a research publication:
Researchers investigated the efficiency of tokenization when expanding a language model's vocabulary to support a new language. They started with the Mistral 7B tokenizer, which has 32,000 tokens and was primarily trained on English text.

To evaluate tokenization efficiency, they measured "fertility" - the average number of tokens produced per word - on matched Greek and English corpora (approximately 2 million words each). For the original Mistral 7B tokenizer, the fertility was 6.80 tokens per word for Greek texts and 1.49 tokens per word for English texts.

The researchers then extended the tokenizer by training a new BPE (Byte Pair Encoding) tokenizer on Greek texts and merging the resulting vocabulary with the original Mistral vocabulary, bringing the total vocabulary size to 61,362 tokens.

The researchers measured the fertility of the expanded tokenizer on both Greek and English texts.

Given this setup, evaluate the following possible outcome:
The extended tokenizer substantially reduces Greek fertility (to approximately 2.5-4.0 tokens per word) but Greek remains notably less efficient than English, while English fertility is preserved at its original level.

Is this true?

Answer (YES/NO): NO